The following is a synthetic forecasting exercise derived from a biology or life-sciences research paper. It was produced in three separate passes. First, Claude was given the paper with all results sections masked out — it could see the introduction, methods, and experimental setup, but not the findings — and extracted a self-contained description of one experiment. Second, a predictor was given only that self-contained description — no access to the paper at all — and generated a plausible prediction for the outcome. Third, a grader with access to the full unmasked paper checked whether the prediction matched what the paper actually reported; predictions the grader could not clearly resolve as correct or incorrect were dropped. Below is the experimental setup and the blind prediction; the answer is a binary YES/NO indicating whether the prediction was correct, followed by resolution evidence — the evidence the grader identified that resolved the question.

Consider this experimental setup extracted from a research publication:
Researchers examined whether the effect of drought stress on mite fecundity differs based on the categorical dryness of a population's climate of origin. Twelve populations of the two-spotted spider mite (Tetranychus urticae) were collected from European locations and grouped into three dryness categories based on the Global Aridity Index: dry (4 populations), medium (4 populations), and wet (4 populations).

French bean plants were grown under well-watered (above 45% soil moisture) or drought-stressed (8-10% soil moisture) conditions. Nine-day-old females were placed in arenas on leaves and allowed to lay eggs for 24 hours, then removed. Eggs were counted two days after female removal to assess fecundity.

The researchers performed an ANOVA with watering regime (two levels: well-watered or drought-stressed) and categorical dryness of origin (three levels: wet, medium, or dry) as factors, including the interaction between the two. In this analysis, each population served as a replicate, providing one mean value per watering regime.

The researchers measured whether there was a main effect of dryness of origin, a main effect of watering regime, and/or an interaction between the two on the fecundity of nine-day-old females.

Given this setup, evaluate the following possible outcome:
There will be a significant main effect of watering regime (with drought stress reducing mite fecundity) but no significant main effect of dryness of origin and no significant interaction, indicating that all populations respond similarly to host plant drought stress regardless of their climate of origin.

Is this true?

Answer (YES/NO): NO